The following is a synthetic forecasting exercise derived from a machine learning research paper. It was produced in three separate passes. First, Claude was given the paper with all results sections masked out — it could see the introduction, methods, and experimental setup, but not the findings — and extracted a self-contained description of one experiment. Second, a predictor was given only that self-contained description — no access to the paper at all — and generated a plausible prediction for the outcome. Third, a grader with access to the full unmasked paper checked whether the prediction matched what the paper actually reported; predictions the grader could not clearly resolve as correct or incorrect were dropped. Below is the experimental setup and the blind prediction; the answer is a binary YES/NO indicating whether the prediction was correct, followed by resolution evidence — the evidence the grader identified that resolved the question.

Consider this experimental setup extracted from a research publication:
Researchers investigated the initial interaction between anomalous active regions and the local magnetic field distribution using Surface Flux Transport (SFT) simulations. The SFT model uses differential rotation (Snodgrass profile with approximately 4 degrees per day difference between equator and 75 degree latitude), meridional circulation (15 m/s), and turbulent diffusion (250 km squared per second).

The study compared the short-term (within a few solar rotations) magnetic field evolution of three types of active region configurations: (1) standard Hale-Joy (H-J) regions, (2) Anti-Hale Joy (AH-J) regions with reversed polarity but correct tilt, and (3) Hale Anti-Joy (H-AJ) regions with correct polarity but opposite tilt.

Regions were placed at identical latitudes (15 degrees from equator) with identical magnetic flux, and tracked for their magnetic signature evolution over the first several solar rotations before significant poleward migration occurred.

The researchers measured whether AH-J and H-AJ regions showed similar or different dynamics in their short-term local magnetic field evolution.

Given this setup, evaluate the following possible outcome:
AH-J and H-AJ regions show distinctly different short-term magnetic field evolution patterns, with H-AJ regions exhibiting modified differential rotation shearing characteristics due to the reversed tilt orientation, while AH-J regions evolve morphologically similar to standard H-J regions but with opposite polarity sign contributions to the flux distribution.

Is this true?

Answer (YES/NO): NO